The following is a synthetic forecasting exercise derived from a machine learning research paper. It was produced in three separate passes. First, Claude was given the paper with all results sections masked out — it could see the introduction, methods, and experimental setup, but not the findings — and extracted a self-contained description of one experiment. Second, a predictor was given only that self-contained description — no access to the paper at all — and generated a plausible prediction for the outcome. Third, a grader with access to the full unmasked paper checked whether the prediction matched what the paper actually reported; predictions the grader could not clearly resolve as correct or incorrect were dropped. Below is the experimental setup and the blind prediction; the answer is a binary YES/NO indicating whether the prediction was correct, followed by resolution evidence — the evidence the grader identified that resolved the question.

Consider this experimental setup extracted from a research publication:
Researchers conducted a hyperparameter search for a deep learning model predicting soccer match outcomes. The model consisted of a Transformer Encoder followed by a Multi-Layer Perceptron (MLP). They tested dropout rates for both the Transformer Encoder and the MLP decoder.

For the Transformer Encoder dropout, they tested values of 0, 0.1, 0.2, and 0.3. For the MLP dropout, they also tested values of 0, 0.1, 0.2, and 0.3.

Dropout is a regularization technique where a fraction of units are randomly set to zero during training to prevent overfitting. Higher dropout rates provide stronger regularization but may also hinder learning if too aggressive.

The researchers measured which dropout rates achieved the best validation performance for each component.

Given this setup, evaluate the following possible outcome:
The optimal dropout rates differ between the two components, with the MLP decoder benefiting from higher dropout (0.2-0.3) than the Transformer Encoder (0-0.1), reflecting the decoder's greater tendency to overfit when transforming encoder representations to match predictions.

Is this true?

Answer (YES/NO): YES